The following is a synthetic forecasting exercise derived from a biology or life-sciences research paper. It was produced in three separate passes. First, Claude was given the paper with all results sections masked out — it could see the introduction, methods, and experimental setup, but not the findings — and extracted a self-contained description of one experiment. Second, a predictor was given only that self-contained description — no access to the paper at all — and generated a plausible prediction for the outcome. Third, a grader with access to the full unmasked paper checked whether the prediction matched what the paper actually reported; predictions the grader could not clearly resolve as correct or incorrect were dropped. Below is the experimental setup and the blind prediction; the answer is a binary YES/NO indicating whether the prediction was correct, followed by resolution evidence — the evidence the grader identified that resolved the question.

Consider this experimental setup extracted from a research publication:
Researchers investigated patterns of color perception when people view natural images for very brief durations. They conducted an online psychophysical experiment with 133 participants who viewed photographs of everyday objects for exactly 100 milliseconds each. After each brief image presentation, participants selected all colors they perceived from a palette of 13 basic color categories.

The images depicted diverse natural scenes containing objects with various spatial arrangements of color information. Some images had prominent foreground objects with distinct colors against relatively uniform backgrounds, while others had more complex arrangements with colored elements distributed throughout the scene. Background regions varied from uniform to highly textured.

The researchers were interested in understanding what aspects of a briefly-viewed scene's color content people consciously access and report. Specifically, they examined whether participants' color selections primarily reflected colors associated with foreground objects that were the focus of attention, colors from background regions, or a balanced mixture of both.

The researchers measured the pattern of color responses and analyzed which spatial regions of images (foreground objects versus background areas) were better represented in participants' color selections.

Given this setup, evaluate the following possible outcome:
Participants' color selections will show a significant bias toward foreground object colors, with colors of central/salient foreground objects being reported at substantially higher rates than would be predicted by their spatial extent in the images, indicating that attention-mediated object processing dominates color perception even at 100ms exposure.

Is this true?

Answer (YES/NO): YES